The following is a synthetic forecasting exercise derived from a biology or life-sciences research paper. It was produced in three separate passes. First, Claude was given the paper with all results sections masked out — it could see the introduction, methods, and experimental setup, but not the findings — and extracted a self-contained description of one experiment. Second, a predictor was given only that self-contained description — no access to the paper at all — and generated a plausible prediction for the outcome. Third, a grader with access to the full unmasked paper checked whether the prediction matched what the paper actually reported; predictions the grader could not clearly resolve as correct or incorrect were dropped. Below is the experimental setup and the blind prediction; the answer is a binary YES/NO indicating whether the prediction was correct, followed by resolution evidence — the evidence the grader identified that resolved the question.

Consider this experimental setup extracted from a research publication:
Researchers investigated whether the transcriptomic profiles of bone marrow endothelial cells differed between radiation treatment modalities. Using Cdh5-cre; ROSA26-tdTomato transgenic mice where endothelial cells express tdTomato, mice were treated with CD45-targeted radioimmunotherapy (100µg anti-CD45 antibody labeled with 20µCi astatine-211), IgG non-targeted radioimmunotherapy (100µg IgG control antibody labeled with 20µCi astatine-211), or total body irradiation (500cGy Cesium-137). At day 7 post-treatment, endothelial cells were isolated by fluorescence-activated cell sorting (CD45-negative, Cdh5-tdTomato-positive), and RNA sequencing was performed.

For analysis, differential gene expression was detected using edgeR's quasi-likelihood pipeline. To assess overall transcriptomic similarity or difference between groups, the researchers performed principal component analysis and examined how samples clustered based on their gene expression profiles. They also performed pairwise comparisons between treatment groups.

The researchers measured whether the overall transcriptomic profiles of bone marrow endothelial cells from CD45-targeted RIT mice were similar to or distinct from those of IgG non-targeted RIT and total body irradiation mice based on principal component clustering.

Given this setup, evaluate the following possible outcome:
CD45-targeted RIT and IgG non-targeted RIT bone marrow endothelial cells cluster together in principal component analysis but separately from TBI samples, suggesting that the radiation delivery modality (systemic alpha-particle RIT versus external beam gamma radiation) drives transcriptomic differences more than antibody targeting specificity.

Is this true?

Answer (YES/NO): NO